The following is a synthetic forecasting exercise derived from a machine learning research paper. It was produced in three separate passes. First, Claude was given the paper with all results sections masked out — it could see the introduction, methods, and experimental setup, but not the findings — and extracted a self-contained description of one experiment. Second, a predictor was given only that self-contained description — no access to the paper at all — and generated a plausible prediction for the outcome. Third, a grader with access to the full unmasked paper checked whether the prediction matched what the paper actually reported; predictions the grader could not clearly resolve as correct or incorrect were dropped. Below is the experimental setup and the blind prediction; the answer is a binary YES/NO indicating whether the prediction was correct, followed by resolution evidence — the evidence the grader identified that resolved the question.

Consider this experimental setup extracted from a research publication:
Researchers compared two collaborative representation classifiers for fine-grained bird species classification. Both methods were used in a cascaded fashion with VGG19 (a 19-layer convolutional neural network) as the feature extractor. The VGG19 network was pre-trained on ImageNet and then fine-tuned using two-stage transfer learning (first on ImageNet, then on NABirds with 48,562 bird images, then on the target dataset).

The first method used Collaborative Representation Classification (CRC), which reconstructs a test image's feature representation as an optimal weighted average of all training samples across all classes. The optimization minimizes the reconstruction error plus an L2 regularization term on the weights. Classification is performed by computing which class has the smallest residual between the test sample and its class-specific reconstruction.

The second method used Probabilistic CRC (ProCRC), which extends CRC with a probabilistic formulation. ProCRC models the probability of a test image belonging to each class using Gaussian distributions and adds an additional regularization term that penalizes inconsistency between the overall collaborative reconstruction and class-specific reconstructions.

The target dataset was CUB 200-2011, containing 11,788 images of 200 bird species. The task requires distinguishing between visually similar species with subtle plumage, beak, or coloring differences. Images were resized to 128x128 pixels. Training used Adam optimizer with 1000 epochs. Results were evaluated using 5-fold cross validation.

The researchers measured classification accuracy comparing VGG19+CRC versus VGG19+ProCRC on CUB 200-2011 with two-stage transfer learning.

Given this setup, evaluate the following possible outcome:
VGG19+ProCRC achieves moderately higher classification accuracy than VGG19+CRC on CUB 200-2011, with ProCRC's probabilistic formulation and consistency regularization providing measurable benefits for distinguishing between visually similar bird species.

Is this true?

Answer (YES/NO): YES